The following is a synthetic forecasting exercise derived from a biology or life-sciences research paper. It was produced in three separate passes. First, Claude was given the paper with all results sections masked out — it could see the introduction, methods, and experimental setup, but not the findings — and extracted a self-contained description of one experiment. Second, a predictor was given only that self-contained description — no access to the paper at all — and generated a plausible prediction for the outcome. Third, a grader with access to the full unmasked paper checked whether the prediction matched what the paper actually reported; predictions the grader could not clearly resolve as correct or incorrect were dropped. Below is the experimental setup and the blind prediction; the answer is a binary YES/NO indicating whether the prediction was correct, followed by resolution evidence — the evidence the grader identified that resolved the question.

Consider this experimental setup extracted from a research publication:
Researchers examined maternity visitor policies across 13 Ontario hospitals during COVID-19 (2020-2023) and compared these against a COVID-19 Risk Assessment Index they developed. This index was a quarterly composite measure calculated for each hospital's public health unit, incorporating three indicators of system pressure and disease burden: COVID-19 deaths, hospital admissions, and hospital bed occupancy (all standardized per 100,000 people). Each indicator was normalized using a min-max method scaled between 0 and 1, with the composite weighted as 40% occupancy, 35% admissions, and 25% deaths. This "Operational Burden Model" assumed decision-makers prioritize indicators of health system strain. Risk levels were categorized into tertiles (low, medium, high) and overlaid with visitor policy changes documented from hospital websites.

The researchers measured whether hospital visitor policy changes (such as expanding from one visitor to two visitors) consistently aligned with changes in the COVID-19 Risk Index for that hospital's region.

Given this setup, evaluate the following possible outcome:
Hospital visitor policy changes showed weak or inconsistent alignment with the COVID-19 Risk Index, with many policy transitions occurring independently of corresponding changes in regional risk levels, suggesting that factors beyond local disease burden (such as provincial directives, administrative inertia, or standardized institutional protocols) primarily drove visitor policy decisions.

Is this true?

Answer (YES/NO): YES